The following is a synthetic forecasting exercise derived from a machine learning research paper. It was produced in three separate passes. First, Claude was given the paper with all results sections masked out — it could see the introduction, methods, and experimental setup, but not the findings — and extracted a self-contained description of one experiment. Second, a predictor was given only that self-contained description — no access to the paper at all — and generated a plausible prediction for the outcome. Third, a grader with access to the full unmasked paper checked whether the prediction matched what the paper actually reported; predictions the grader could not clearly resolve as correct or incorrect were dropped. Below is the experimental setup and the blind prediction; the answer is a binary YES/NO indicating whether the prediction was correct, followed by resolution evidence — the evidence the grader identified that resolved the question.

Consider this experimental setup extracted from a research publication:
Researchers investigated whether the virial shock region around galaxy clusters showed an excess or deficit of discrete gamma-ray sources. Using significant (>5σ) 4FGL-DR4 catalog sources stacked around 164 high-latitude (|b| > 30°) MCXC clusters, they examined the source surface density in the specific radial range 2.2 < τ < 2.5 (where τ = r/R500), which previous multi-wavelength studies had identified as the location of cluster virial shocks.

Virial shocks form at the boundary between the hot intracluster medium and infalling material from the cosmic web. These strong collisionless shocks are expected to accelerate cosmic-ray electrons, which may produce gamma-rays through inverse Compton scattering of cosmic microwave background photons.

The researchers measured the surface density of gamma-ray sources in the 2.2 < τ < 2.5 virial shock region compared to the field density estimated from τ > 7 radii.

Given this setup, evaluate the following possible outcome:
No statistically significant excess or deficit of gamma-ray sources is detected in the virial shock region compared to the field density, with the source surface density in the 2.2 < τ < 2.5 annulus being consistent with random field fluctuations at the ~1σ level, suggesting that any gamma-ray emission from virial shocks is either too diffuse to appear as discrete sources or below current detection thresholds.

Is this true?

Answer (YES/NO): NO